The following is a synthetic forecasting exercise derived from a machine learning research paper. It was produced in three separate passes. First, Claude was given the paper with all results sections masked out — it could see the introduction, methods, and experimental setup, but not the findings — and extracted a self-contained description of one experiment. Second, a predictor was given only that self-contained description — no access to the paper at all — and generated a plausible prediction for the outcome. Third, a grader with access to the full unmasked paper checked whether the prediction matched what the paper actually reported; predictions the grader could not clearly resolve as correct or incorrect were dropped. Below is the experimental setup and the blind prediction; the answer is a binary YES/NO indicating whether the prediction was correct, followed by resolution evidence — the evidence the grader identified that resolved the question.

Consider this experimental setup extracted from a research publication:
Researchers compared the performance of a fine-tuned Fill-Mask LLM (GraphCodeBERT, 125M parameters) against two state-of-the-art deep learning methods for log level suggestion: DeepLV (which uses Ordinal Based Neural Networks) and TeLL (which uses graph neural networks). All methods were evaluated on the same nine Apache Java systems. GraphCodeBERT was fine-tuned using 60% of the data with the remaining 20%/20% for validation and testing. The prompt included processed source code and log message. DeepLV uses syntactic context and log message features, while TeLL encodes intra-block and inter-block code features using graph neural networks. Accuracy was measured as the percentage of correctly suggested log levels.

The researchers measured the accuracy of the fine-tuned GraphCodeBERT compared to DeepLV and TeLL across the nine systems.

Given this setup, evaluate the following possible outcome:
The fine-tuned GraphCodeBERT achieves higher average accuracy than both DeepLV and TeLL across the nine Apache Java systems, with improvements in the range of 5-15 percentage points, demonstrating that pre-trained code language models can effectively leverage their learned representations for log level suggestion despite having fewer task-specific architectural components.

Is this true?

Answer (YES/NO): NO